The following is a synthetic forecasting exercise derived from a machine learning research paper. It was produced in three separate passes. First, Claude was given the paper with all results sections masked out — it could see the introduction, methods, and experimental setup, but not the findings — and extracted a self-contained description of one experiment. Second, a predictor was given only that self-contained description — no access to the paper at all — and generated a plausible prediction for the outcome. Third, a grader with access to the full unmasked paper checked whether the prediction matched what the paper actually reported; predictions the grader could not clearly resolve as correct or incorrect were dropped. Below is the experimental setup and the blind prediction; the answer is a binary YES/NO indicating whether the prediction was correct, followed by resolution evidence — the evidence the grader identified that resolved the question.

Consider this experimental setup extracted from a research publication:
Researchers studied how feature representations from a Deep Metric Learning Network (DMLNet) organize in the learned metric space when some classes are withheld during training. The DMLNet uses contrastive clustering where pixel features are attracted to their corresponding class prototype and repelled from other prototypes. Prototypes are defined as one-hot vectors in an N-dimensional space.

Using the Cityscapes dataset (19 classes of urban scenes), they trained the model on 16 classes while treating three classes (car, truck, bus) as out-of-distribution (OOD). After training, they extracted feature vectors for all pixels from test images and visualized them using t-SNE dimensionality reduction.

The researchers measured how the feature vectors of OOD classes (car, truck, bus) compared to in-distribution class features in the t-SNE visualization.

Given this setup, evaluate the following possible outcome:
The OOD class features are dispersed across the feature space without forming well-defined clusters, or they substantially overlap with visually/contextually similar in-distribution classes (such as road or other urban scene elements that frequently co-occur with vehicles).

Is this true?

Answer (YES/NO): NO